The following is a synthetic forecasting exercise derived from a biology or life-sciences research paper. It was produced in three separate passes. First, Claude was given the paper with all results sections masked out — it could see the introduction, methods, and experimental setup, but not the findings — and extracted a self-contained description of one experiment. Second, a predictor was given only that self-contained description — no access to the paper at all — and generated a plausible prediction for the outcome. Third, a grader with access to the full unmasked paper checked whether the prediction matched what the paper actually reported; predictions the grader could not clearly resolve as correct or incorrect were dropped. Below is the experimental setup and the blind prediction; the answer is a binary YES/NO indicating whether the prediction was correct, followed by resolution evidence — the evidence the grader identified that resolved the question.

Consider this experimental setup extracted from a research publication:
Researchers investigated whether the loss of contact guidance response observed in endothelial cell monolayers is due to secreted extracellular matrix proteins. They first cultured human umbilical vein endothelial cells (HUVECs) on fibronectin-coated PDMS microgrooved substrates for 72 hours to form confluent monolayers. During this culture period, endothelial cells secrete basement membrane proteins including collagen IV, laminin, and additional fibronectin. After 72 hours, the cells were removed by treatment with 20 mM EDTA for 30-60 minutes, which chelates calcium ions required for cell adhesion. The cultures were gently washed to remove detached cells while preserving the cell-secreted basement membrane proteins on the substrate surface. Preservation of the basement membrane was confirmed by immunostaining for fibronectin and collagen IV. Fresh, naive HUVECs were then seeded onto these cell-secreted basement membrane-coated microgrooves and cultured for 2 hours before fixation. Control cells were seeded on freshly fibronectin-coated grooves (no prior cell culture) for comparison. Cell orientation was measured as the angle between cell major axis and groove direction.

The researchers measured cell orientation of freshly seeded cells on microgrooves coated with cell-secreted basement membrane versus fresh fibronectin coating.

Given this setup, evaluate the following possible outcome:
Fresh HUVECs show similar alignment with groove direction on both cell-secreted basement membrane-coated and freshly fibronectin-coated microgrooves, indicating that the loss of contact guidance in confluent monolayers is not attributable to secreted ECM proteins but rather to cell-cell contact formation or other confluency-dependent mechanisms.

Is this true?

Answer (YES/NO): NO